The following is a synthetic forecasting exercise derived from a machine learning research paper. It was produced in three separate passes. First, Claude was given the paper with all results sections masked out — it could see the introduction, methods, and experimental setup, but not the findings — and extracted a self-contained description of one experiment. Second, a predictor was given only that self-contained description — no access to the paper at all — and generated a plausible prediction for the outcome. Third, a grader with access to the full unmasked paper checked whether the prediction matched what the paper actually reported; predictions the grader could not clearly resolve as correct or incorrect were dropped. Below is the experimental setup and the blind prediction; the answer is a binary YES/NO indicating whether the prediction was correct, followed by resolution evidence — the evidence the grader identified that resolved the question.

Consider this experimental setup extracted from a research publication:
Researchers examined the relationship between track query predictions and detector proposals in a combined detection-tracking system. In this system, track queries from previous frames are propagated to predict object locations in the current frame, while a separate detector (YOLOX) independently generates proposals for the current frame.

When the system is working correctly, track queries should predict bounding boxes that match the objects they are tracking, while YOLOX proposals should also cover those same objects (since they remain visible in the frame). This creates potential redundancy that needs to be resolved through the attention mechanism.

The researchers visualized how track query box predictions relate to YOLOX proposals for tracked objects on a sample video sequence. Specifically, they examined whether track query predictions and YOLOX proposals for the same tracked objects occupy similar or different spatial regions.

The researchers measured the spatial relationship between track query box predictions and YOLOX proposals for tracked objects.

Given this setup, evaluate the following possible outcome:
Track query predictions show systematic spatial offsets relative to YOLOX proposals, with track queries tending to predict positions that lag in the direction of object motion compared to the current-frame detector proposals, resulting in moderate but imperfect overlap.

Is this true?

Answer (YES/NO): NO